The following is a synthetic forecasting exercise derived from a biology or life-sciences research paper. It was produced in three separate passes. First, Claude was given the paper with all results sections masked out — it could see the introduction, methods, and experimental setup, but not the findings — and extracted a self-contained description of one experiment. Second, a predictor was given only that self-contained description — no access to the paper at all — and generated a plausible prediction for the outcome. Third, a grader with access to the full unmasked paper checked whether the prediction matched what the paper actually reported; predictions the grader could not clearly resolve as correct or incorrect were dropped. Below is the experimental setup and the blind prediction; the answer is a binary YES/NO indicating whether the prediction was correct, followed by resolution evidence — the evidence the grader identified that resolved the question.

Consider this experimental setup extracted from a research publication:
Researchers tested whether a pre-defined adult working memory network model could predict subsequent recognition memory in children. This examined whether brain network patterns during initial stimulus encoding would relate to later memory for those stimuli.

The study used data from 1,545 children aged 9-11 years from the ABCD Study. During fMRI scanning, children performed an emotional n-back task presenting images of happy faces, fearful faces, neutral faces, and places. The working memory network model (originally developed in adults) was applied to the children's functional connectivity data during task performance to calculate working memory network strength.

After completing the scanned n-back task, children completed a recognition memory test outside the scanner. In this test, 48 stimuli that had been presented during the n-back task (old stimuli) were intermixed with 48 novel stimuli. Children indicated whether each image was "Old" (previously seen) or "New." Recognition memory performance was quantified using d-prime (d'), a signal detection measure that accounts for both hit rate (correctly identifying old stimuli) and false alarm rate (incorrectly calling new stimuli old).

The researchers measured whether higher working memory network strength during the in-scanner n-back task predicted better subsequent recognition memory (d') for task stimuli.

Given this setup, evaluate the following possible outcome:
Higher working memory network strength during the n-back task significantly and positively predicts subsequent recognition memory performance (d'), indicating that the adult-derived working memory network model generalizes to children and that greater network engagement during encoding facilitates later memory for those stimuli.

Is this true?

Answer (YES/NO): YES